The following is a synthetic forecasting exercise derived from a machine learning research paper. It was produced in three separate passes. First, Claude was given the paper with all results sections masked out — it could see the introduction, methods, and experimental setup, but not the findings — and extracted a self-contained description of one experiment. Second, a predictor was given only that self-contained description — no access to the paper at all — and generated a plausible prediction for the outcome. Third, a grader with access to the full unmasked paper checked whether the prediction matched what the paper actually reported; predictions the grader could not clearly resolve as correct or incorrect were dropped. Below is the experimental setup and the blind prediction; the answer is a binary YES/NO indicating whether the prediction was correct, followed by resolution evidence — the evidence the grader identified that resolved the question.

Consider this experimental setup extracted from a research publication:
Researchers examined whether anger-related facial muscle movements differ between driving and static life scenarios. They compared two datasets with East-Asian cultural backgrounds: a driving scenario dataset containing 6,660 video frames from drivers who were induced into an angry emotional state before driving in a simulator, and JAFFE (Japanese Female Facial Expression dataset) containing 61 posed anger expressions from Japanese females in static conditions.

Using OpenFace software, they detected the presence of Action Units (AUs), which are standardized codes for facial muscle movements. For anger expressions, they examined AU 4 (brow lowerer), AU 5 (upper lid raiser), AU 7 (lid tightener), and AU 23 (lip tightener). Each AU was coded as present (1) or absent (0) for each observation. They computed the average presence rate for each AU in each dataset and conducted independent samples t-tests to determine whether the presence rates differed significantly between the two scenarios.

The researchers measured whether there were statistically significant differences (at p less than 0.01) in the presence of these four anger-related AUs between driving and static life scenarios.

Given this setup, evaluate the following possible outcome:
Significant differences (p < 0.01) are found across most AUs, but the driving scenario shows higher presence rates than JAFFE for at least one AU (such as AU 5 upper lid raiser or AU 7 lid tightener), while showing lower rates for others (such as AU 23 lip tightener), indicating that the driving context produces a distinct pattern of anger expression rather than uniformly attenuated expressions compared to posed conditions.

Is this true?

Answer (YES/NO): NO